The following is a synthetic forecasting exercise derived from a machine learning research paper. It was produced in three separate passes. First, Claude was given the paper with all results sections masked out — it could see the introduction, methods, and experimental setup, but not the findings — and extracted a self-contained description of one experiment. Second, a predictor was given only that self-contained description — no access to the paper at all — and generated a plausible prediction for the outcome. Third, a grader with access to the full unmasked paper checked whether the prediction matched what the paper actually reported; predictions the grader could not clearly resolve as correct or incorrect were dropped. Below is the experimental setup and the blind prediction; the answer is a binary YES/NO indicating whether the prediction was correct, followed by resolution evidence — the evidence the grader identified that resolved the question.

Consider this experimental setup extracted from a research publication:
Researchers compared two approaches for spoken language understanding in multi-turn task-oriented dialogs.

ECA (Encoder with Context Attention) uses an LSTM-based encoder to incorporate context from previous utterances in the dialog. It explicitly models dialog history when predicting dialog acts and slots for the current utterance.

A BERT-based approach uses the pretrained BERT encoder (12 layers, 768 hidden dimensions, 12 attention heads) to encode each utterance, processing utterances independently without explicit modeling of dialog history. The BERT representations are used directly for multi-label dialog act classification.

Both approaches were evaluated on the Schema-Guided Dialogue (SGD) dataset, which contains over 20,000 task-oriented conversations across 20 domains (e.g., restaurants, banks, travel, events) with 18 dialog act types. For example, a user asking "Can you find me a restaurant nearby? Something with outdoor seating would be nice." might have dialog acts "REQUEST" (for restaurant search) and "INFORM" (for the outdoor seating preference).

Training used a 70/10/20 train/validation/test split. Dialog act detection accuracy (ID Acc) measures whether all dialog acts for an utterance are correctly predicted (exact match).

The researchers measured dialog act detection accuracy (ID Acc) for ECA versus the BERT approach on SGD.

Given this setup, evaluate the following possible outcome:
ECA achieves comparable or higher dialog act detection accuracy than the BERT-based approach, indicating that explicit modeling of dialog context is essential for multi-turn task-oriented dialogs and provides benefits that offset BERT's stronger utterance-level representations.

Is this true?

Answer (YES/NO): YES